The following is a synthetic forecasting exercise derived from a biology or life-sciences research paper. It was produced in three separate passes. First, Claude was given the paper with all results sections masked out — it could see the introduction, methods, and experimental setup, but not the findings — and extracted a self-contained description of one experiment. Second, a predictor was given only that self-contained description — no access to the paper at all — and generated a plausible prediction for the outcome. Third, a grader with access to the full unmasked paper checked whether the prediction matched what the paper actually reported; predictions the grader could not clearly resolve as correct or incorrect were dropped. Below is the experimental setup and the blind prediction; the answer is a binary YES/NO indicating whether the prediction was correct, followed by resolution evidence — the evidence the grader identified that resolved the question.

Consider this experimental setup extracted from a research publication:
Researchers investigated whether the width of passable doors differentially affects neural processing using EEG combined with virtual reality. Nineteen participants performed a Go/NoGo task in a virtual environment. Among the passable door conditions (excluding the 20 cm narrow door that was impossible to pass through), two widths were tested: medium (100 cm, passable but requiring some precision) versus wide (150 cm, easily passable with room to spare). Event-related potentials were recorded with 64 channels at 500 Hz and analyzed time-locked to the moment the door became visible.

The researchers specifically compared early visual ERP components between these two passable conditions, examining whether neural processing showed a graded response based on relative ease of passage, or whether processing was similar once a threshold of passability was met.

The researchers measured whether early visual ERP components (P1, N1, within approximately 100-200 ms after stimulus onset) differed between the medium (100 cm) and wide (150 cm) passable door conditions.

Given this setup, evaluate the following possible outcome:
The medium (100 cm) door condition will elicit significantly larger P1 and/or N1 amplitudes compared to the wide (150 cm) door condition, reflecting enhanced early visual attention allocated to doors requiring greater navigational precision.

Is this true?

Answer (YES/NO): NO